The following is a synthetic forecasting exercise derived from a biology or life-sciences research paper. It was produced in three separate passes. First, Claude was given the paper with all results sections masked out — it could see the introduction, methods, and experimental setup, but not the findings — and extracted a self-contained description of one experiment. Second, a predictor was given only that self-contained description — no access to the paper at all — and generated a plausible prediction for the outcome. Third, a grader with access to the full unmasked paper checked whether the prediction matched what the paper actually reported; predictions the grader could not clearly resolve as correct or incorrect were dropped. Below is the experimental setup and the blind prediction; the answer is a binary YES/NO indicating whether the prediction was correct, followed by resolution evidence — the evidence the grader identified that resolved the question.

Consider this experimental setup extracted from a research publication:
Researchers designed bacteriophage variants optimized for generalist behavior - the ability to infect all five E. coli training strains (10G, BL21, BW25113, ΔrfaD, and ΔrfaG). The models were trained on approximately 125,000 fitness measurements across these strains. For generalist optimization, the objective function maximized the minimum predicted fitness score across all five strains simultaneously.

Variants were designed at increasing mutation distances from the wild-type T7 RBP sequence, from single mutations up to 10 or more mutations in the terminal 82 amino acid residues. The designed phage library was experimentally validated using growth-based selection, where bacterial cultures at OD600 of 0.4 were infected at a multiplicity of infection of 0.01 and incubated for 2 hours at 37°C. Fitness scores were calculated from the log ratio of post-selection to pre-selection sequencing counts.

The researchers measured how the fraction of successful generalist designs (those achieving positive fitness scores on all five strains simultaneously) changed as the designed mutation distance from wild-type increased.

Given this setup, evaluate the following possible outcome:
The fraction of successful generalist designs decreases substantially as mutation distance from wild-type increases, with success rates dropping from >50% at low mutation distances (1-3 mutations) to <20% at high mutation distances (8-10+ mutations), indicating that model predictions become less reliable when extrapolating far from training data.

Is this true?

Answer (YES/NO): NO